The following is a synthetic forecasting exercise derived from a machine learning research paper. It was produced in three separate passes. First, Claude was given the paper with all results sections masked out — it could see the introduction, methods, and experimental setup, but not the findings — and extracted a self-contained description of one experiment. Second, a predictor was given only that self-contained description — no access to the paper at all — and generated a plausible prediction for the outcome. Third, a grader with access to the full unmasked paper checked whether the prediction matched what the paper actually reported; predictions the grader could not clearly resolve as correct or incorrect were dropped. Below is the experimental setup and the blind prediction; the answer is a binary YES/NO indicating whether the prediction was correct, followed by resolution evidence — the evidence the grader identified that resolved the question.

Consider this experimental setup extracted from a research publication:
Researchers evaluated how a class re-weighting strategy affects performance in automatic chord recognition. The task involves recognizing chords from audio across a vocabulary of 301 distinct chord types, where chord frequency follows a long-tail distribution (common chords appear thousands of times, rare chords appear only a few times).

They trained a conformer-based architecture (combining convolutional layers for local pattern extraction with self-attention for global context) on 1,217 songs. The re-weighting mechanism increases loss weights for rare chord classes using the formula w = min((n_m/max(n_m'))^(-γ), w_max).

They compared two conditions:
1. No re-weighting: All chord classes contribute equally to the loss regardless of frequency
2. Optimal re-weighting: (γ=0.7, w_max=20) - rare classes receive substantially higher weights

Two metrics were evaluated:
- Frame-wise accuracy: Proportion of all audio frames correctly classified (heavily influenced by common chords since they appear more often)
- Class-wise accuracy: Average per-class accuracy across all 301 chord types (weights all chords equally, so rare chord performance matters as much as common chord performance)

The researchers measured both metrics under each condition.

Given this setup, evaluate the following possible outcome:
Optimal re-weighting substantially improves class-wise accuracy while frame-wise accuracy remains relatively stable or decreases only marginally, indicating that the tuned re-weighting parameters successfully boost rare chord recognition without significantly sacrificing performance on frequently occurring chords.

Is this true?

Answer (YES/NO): NO